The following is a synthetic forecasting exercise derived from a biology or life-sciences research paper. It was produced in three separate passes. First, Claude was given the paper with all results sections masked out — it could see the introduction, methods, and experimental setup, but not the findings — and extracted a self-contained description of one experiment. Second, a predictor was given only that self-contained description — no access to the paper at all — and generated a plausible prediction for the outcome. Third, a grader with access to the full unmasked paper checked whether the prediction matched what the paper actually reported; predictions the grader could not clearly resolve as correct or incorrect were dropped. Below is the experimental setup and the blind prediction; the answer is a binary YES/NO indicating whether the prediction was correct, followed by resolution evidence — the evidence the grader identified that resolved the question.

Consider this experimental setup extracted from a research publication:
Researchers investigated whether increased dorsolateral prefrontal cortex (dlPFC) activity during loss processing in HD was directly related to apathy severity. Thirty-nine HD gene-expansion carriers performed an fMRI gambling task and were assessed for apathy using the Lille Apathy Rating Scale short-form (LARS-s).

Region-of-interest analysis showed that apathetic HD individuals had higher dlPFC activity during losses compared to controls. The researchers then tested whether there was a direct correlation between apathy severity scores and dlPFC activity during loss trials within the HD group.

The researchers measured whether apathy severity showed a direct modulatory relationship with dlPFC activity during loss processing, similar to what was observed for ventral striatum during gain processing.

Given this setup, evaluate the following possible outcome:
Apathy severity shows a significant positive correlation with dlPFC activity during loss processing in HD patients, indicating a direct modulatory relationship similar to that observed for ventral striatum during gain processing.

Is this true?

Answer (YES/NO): NO